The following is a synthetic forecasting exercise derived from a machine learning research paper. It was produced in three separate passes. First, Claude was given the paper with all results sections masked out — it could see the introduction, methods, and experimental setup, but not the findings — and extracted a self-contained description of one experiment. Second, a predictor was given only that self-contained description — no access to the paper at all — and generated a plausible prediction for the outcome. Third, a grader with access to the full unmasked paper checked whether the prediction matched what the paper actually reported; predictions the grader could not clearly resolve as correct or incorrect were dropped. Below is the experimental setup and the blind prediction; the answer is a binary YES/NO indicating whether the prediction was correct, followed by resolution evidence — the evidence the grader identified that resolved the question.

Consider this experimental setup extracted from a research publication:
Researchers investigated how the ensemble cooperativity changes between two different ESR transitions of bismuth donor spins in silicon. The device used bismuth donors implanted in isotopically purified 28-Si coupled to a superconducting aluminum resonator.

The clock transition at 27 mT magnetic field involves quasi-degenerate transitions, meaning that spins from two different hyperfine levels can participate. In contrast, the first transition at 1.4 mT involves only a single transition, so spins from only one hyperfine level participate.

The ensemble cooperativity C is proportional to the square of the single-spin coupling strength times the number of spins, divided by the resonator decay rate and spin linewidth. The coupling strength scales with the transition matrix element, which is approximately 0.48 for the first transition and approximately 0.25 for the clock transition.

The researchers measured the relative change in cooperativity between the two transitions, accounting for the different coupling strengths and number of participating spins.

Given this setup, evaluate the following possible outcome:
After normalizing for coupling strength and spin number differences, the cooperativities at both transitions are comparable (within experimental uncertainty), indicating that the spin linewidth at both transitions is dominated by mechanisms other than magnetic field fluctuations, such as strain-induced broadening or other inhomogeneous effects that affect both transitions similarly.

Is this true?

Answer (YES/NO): YES